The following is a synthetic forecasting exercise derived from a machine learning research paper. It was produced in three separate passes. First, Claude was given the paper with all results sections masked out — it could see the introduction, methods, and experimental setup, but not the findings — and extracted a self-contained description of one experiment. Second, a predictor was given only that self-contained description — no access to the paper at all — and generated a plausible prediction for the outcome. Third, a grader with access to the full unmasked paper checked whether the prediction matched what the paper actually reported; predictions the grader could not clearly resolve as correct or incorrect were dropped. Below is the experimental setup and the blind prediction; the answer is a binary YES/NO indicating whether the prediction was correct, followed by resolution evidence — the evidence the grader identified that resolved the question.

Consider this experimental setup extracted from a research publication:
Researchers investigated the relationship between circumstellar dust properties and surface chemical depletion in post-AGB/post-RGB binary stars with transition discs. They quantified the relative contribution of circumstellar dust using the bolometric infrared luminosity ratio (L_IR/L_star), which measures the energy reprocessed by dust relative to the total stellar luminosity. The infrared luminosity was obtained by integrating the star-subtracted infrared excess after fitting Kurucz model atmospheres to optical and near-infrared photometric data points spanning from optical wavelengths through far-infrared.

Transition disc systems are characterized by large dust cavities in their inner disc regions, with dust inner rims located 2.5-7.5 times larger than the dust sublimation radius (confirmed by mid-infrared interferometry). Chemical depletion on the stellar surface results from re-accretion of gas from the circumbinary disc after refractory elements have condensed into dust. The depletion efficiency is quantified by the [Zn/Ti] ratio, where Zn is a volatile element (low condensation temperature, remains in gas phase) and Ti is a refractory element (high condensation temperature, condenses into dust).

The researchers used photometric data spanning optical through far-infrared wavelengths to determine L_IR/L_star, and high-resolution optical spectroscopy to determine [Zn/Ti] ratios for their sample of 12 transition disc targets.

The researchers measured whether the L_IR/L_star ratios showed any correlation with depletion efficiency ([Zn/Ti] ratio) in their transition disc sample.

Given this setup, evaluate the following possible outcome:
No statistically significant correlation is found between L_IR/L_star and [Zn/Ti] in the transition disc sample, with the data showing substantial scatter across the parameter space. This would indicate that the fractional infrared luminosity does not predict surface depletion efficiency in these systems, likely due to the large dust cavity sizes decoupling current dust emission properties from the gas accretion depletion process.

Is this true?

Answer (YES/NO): NO